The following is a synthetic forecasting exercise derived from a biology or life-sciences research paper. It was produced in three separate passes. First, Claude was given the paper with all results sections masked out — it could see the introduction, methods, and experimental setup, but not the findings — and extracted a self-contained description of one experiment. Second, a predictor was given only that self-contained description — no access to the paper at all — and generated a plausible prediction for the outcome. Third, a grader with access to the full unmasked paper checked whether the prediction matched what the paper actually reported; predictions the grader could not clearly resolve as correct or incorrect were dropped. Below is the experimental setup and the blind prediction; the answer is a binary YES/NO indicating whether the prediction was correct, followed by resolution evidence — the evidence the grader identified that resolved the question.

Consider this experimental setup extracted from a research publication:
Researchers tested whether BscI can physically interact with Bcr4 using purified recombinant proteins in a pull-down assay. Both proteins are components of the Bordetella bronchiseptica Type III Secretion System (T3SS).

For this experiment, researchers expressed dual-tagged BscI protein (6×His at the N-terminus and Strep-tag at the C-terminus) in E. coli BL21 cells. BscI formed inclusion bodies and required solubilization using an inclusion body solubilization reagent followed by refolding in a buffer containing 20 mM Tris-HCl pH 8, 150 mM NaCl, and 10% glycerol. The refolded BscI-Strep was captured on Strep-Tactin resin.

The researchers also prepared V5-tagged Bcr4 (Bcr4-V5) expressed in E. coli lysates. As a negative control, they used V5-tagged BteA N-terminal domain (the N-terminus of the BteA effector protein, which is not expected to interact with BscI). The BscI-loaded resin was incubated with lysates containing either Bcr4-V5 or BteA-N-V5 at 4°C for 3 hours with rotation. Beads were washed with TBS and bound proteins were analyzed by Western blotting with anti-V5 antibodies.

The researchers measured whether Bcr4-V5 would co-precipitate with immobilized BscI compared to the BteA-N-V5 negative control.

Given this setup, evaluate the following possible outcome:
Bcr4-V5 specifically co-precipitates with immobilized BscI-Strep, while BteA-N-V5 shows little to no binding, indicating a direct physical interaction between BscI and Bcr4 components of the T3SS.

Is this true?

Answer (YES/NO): YES